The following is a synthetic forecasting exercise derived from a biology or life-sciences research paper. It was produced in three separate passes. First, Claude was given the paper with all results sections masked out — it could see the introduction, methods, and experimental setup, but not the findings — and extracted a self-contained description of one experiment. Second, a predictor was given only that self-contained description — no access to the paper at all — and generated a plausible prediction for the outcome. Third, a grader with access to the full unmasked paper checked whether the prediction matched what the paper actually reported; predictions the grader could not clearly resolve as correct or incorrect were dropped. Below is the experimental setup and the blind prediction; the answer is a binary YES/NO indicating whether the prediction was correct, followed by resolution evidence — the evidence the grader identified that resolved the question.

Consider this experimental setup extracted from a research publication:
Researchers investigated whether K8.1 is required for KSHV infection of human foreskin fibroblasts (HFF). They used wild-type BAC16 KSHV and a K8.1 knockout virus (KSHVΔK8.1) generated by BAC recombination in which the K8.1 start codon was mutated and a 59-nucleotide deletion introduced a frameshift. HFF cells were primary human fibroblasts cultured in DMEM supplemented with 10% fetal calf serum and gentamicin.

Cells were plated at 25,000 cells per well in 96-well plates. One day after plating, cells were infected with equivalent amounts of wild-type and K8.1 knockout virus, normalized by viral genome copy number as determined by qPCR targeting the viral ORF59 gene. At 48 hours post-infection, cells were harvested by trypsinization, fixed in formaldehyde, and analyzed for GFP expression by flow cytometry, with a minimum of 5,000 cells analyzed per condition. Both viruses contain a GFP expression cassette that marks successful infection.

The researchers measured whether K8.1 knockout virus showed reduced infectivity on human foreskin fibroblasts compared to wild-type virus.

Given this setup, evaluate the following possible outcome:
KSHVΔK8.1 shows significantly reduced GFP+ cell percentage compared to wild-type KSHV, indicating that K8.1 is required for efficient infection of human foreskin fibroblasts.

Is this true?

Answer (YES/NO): NO